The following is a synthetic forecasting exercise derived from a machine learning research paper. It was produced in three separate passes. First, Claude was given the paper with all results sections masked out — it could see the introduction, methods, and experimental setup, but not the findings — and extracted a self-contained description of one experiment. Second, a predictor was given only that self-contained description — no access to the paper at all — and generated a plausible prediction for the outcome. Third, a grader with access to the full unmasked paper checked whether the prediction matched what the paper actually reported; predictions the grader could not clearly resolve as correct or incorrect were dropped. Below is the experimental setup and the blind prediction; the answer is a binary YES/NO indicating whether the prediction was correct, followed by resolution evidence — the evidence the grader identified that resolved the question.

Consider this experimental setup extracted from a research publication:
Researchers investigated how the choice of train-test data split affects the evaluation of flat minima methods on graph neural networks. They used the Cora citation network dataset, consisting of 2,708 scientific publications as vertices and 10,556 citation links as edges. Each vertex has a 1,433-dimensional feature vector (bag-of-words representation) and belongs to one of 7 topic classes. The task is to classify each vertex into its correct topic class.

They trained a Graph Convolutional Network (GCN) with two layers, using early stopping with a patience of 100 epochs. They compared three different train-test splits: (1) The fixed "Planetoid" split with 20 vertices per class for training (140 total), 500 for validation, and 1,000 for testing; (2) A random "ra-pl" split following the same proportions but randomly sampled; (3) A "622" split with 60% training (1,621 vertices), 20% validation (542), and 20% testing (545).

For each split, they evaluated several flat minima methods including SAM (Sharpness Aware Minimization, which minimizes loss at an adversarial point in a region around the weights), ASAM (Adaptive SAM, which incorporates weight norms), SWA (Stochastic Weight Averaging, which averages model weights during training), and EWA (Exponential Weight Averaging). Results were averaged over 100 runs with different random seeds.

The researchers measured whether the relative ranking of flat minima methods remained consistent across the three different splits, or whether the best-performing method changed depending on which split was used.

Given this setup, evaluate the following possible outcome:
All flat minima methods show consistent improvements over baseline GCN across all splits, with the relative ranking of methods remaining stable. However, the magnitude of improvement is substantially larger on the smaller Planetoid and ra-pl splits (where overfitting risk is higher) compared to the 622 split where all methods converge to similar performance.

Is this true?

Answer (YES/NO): NO